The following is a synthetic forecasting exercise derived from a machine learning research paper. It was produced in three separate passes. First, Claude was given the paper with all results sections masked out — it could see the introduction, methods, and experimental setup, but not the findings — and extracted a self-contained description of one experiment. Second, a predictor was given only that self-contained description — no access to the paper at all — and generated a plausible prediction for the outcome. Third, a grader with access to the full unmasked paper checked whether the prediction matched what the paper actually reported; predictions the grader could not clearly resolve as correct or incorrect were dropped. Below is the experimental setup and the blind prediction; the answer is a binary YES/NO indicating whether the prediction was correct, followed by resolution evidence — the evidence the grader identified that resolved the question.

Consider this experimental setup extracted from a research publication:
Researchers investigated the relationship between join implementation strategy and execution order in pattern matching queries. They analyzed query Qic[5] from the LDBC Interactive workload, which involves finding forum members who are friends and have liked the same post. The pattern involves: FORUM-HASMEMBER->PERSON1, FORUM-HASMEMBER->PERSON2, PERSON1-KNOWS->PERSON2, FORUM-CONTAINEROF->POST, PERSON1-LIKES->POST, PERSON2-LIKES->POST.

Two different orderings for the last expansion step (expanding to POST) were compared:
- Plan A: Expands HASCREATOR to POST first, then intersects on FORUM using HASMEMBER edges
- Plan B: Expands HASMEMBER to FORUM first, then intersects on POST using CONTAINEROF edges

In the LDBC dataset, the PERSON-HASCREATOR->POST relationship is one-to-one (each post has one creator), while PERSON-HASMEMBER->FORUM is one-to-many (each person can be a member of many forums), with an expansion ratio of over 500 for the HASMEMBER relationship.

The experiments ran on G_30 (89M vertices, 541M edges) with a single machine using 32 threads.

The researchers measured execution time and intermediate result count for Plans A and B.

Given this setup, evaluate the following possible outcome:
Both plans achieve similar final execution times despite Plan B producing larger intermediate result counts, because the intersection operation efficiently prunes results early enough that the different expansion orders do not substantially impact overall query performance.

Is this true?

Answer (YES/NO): NO